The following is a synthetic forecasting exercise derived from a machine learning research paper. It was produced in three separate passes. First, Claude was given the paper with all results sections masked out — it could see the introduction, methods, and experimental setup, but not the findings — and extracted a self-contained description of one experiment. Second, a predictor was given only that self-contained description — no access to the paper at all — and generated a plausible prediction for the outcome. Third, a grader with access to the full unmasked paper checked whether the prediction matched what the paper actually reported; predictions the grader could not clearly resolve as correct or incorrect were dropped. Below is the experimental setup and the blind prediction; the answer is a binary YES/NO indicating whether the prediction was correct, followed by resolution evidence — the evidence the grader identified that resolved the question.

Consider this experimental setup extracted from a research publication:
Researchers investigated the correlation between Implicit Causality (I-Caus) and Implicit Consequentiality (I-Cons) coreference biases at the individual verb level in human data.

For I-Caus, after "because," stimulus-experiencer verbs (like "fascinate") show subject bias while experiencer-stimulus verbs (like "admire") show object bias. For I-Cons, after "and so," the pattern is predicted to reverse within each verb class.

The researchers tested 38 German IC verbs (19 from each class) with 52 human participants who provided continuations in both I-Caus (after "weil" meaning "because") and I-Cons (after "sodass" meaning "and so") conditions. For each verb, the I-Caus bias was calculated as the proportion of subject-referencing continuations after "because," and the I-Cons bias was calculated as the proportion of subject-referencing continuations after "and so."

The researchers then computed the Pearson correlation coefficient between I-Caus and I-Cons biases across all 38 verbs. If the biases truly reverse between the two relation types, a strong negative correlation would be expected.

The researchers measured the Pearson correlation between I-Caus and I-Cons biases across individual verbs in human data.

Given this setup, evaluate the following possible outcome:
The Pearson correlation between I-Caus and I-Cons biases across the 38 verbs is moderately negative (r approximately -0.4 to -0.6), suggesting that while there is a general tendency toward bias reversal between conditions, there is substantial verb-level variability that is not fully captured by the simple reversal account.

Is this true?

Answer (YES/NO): NO